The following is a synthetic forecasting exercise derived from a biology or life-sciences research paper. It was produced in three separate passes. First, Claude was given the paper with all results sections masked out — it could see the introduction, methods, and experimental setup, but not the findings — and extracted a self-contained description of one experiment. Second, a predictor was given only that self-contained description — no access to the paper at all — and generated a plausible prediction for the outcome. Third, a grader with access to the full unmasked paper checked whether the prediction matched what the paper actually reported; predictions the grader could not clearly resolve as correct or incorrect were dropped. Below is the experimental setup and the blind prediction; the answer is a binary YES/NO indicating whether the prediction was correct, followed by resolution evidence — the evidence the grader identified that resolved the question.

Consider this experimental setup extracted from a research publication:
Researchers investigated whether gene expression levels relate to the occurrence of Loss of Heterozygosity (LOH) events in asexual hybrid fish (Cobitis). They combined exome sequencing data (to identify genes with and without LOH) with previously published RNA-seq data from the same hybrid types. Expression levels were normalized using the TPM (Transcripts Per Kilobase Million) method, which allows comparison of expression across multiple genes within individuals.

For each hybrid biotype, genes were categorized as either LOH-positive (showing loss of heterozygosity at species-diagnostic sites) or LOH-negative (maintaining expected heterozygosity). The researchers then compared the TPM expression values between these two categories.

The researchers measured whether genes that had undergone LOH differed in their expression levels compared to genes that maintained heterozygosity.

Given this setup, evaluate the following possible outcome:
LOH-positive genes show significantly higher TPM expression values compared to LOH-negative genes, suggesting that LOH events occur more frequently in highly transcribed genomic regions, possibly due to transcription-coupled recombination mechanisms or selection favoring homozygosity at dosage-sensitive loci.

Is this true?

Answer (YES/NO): YES